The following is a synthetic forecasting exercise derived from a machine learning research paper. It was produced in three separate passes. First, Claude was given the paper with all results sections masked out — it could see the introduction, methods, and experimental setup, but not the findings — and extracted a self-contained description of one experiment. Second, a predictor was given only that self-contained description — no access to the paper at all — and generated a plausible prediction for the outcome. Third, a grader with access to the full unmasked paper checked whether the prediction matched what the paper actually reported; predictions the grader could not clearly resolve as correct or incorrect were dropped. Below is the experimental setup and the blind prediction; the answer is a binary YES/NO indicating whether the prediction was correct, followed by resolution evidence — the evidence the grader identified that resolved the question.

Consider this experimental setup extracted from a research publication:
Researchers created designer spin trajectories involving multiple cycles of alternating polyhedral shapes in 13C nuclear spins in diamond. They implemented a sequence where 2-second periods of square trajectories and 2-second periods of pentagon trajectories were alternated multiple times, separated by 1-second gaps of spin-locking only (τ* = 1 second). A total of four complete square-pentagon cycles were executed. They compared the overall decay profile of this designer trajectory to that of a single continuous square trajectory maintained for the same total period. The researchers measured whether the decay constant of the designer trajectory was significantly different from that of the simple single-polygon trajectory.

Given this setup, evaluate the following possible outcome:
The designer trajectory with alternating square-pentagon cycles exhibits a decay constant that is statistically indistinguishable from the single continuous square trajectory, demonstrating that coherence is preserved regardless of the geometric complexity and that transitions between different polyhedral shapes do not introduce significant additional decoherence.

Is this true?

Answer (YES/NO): NO